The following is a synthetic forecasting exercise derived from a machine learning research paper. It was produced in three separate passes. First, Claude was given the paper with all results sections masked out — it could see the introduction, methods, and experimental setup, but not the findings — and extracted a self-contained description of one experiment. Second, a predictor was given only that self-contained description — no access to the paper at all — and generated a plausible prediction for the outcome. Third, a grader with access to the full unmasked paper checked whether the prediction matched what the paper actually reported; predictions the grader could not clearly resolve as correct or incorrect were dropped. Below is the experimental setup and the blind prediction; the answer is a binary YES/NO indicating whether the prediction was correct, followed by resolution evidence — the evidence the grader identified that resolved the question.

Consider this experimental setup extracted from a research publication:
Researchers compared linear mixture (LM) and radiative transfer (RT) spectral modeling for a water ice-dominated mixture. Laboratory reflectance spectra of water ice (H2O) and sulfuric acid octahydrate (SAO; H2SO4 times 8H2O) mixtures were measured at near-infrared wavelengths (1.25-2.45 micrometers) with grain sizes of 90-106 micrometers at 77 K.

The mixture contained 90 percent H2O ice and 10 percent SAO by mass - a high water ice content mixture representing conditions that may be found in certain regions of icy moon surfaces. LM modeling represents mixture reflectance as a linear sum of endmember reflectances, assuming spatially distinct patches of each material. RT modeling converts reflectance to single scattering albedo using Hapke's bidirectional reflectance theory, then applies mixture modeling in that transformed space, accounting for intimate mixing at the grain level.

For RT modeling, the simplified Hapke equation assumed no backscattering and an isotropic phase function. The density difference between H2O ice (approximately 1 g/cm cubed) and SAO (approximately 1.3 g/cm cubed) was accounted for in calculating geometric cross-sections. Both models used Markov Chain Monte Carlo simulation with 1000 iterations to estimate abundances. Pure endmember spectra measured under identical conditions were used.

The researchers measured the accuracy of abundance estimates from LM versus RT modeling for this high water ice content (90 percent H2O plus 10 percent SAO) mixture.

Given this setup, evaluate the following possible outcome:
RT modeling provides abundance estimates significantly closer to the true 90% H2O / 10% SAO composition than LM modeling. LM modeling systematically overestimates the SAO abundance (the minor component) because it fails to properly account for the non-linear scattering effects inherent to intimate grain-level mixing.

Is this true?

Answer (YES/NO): YES